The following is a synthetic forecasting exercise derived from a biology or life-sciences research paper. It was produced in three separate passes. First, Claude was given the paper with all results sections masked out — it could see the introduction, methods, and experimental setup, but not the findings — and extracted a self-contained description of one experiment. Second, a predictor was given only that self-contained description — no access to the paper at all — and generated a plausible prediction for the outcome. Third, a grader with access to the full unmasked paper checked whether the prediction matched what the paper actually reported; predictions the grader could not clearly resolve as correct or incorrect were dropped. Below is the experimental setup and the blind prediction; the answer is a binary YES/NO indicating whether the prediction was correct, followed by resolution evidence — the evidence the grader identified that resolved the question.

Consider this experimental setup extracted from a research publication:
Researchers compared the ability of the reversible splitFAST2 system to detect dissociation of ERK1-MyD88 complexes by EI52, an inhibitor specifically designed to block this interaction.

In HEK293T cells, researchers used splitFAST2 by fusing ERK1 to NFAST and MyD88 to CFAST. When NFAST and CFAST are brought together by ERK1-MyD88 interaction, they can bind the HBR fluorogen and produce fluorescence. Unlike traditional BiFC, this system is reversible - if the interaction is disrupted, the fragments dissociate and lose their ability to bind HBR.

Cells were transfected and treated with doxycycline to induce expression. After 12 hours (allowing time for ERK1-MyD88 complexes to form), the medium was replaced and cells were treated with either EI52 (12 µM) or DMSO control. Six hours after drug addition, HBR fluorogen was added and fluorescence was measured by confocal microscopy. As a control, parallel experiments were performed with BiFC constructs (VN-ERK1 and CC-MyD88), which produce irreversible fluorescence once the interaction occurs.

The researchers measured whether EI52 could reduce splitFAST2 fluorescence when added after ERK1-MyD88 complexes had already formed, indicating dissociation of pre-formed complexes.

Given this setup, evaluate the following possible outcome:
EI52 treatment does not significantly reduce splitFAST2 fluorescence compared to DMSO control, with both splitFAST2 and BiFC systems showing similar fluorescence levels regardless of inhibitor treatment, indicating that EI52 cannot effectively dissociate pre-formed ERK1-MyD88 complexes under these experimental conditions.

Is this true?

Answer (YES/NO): NO